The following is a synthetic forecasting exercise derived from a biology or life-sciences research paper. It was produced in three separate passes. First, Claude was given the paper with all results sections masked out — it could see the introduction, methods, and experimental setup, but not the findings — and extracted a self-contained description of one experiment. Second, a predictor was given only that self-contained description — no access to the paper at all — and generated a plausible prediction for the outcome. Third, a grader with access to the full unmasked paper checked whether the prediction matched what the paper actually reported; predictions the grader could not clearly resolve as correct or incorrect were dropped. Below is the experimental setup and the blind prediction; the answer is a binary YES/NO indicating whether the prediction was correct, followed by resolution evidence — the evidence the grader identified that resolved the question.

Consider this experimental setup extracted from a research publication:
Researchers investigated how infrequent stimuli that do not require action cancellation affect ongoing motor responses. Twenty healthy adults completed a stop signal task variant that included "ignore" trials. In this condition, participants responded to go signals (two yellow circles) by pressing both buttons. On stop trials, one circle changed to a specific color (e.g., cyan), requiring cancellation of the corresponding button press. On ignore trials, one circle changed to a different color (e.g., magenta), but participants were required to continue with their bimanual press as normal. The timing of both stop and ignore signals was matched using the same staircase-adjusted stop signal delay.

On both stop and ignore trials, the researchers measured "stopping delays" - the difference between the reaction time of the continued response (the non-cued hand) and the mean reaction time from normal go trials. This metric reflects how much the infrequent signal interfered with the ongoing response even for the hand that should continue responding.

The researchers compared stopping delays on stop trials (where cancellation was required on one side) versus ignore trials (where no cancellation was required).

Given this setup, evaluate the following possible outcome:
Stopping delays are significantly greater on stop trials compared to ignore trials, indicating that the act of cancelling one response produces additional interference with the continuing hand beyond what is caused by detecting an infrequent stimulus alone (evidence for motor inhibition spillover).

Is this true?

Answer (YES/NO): YES